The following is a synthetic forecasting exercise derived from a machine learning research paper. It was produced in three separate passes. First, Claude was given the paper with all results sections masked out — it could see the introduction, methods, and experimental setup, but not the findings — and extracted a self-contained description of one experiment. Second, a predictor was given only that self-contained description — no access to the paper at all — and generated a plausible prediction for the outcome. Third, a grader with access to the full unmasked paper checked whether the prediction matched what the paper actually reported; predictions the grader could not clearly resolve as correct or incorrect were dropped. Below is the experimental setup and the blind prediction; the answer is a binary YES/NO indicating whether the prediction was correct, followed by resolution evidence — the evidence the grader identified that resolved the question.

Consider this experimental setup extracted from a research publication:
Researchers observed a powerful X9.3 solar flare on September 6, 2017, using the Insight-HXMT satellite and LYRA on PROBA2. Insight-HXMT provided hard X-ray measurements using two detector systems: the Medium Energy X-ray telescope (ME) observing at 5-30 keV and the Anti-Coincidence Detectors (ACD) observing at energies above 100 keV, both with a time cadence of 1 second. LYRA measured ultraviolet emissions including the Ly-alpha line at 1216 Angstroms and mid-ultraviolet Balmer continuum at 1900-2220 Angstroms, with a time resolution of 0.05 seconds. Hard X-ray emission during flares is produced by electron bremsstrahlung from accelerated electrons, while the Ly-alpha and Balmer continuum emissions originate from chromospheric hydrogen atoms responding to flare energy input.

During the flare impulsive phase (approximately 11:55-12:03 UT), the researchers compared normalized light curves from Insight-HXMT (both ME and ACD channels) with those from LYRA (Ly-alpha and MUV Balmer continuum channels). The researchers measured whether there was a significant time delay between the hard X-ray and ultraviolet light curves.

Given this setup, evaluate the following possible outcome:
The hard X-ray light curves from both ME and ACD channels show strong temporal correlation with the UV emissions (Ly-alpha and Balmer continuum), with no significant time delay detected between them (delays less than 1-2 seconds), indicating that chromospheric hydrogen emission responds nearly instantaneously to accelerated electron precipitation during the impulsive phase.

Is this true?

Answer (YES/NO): YES